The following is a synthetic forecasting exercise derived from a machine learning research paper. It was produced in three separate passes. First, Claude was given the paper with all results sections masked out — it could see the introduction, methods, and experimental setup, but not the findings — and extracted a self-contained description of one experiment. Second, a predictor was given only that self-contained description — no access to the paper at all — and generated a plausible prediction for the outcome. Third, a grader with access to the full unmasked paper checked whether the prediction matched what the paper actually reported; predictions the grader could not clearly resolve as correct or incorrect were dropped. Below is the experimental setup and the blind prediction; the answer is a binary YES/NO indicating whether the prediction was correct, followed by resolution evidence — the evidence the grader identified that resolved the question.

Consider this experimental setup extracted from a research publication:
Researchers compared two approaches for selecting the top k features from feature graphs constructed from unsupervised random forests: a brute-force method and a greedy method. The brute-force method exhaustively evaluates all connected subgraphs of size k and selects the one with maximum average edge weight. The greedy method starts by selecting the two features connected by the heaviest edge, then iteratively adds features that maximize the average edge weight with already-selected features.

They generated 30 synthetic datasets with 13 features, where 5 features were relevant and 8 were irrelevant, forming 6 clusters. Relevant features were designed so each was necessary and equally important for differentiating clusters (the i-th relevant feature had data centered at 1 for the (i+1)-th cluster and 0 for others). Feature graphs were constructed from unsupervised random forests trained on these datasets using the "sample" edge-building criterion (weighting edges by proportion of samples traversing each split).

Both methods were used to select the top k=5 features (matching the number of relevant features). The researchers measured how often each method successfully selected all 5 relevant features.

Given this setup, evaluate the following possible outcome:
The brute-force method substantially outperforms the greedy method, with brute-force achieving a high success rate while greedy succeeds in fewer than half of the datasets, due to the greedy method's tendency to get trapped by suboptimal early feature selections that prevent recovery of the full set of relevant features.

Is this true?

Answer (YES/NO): NO